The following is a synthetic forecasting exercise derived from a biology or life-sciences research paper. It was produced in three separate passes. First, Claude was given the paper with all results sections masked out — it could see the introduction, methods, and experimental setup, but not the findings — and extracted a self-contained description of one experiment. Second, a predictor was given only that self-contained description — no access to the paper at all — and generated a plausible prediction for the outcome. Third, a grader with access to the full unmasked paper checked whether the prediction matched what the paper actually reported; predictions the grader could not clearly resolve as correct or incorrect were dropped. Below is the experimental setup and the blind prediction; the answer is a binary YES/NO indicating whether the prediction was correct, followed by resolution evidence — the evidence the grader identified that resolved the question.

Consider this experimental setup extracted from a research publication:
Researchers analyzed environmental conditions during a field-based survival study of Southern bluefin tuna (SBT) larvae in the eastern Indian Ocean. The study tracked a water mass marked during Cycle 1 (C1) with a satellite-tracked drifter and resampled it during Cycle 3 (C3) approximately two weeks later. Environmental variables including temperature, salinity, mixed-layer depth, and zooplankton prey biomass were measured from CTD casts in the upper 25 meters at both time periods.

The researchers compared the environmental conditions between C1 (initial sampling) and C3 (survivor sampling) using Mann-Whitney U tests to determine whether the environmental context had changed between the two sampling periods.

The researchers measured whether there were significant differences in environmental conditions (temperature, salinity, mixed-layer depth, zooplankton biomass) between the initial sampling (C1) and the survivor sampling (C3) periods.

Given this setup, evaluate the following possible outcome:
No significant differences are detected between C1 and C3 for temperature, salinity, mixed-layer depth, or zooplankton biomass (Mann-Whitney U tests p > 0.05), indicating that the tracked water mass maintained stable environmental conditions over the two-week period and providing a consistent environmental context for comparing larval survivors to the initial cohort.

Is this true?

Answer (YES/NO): YES